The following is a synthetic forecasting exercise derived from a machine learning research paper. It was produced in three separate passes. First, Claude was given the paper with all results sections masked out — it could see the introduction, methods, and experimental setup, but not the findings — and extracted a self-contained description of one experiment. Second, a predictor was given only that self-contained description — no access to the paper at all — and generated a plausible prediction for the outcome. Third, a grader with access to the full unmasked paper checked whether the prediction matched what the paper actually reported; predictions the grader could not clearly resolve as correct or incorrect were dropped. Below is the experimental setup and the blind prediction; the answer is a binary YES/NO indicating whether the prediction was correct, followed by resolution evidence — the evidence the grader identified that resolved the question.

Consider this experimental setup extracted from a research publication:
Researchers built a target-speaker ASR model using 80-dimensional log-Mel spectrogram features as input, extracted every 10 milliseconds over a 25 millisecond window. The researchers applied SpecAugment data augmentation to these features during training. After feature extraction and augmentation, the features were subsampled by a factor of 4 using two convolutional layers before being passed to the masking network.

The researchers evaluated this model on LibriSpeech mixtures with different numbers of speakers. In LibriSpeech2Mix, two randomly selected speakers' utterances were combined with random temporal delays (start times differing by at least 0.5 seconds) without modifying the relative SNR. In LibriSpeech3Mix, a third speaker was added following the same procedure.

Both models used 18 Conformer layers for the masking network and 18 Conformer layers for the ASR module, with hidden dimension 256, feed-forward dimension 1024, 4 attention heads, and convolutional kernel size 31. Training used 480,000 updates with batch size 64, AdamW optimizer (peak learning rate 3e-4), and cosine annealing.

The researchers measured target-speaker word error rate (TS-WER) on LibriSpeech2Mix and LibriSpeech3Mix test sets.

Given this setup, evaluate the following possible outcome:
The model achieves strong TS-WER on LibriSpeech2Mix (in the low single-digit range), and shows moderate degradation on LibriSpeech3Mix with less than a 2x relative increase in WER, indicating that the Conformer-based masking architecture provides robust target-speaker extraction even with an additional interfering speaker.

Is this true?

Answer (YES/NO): YES